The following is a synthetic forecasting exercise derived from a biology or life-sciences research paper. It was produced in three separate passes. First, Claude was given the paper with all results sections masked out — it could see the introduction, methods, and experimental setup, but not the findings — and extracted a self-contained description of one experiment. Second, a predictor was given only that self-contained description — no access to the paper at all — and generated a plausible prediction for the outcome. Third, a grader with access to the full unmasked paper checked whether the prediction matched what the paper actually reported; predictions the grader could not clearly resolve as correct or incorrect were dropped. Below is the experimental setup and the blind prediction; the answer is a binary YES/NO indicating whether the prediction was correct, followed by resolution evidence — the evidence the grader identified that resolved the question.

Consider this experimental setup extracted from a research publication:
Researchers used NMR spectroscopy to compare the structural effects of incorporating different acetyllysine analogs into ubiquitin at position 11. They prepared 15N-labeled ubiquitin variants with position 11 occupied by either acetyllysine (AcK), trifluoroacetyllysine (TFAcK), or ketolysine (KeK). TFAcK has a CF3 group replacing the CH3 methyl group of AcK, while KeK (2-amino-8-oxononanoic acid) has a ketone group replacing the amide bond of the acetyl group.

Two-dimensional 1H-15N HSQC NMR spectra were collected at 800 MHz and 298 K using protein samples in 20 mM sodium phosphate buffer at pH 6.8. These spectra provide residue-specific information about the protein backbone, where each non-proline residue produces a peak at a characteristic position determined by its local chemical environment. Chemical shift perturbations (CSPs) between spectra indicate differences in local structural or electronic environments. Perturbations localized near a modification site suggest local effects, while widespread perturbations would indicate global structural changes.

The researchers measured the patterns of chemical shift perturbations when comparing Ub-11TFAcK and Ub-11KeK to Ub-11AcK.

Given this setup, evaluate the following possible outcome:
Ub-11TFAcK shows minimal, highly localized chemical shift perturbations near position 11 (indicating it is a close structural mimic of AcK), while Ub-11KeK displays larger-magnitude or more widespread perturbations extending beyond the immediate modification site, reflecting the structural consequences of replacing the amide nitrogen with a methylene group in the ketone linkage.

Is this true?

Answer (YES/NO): NO